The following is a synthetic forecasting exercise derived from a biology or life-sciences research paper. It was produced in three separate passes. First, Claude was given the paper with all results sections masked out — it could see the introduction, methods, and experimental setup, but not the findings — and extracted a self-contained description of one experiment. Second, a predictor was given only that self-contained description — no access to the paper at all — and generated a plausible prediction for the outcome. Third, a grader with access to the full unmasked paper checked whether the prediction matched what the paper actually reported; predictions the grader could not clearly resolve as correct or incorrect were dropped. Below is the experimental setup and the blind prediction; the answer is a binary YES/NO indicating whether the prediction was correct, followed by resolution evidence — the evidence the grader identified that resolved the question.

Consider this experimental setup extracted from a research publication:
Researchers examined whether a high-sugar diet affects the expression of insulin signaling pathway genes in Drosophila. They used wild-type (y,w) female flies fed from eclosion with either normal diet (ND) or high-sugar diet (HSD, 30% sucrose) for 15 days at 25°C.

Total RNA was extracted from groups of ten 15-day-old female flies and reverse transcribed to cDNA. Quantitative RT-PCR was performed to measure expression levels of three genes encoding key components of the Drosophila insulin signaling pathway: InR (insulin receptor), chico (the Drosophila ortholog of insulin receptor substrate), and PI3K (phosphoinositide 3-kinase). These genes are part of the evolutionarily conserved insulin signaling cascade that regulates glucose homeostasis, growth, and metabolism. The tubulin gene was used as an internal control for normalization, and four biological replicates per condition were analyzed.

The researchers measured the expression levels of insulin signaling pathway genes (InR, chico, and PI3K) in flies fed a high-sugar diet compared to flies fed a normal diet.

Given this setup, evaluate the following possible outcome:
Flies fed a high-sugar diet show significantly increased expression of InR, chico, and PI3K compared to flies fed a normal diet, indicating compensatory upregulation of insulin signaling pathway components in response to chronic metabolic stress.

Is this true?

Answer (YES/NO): YES